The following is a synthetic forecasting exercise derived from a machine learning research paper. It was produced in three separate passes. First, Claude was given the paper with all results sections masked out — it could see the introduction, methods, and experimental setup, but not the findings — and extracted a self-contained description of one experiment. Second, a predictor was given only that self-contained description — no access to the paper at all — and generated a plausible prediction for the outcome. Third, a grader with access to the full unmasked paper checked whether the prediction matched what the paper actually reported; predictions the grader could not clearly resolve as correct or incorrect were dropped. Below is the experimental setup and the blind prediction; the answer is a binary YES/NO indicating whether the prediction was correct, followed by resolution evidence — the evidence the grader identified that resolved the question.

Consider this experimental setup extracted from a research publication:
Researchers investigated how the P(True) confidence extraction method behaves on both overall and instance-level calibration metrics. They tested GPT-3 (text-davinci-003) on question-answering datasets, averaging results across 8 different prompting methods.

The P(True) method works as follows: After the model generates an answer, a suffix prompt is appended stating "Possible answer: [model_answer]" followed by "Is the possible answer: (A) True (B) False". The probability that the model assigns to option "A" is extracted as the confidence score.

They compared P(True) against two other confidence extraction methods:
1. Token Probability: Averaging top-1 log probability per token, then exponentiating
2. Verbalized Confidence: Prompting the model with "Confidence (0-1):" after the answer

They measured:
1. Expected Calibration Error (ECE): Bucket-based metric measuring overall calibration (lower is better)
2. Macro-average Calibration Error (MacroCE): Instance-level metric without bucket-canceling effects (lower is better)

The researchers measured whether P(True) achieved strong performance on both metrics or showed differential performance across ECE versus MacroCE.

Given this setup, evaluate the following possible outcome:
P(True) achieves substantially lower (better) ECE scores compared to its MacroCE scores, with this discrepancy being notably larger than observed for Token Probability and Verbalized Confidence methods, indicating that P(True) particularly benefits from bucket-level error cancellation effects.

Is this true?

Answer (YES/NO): NO